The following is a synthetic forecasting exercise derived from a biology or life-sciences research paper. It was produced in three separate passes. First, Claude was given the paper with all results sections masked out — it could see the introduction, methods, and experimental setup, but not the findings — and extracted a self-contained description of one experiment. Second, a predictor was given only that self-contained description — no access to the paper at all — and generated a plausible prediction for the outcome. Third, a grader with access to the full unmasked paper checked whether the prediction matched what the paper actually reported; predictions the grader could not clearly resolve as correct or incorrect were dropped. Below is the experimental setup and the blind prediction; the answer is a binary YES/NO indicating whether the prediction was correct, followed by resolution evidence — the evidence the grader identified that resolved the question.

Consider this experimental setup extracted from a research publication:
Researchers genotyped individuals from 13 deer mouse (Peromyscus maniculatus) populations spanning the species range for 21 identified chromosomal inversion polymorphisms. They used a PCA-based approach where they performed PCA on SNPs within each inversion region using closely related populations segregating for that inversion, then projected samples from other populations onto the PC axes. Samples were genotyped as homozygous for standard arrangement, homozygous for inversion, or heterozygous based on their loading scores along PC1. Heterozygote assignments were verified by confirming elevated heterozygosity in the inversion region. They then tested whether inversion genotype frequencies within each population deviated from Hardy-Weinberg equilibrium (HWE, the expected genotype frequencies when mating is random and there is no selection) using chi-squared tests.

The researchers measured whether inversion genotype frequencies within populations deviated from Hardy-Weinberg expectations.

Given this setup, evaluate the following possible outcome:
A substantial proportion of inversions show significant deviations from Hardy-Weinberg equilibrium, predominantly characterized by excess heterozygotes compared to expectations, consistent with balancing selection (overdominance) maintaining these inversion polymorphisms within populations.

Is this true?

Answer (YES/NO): NO